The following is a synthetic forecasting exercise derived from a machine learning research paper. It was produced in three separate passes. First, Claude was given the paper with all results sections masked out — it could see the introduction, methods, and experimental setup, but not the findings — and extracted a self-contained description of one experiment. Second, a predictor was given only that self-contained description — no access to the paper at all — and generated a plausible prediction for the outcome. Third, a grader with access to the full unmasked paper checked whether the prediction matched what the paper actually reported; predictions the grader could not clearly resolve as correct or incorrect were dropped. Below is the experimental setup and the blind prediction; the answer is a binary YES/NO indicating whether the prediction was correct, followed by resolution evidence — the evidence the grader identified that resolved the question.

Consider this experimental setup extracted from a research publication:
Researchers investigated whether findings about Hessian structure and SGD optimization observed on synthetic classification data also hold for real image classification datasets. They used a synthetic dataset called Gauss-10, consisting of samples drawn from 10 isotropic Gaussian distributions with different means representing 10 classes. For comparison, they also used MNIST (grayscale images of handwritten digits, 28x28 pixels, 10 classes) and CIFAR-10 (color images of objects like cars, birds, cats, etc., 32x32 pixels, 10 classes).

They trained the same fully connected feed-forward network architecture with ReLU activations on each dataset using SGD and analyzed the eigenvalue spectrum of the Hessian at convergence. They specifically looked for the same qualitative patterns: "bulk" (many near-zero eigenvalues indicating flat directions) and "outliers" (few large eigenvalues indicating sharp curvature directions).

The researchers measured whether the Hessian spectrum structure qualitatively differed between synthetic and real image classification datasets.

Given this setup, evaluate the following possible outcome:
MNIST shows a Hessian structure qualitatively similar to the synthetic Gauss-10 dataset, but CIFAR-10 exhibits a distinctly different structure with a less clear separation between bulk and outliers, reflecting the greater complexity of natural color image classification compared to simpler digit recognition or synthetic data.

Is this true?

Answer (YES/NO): NO